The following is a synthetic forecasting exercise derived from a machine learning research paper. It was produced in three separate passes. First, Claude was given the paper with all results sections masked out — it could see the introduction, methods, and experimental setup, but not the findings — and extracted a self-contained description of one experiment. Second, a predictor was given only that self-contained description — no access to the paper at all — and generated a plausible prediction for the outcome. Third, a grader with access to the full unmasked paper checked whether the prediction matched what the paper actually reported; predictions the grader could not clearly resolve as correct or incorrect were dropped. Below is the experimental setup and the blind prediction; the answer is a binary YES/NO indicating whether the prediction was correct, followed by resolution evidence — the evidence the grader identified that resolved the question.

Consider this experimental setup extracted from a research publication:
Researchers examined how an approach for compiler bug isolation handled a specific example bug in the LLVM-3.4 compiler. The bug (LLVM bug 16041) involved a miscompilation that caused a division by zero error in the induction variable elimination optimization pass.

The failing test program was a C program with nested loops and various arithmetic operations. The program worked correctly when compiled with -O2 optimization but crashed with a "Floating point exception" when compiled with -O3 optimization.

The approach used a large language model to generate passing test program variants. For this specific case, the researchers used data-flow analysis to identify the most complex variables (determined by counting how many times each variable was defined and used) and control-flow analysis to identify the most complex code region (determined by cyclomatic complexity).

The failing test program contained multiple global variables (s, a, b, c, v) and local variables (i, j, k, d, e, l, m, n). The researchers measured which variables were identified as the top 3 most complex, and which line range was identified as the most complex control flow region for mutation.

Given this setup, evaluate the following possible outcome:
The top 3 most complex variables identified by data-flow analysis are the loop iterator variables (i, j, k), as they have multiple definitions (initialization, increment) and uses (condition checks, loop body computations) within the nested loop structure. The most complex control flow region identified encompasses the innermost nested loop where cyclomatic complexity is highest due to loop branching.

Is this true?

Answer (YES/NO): NO